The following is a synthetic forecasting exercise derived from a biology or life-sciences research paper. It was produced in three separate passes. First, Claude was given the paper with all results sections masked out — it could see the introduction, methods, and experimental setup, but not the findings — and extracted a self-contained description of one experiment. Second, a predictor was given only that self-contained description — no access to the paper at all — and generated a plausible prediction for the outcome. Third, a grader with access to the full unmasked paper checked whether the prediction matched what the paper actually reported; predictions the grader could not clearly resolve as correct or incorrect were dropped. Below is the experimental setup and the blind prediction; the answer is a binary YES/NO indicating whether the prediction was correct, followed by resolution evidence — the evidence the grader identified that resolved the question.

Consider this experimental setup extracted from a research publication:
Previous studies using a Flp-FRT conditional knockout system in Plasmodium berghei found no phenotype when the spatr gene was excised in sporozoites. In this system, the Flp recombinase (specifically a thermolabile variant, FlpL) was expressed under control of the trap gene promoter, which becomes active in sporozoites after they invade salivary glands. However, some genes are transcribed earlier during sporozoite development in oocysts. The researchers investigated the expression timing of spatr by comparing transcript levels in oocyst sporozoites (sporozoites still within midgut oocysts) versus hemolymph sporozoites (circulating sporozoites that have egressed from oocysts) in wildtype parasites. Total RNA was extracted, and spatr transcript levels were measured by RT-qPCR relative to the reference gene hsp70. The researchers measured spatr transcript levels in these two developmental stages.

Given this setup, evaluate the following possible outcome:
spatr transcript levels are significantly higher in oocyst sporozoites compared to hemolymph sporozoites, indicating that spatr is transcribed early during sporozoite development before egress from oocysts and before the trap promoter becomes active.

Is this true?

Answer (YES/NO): NO